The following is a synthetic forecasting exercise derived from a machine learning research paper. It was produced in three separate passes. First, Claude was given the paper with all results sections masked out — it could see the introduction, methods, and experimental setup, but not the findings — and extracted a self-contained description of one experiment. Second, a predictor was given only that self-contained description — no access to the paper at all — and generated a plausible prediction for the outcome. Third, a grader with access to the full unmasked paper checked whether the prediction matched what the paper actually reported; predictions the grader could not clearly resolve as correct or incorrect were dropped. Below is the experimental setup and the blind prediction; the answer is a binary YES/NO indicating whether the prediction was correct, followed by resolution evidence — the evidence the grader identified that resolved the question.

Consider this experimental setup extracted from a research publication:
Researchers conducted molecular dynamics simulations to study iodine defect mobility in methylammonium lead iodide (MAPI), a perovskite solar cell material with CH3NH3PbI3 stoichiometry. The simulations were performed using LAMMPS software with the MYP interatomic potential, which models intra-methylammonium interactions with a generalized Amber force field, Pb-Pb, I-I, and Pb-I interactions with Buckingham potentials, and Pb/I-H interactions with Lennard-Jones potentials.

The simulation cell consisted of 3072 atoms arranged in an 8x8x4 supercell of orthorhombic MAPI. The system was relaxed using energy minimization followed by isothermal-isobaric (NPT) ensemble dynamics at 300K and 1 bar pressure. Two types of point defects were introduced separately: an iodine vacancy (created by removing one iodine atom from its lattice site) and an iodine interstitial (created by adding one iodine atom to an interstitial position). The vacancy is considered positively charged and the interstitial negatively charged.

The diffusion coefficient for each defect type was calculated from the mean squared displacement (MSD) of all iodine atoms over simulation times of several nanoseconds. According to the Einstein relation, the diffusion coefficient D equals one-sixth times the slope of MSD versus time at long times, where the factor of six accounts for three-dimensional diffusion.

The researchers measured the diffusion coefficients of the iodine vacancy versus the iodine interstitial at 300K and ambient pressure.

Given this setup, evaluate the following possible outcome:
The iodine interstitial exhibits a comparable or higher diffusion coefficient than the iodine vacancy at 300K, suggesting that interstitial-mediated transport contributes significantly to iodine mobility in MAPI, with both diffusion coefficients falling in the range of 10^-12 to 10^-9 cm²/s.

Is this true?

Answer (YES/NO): NO